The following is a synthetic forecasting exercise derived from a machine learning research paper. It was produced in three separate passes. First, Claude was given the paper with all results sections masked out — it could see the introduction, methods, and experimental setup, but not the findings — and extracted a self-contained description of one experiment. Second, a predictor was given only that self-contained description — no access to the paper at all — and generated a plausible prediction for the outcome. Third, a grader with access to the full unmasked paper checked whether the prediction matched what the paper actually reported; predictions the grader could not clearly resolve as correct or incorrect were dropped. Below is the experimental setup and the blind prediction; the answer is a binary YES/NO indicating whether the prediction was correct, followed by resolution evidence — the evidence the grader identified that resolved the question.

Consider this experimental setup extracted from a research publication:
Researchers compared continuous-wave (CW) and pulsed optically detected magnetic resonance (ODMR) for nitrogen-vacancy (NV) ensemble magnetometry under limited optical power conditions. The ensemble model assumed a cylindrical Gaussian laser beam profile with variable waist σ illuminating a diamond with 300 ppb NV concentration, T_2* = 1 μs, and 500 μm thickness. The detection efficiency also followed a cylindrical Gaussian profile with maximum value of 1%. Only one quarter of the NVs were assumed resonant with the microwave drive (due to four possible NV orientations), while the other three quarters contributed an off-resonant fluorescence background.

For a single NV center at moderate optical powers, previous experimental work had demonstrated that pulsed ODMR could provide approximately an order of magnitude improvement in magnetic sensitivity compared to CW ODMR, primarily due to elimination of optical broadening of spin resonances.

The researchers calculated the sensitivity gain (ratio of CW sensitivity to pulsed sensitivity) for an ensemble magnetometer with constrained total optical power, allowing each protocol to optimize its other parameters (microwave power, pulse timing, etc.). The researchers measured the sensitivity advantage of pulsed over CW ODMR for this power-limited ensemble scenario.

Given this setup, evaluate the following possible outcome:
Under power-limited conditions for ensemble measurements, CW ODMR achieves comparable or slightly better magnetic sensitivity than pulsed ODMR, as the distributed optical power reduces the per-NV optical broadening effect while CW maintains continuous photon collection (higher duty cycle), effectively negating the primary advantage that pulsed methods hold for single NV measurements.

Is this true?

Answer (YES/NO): NO